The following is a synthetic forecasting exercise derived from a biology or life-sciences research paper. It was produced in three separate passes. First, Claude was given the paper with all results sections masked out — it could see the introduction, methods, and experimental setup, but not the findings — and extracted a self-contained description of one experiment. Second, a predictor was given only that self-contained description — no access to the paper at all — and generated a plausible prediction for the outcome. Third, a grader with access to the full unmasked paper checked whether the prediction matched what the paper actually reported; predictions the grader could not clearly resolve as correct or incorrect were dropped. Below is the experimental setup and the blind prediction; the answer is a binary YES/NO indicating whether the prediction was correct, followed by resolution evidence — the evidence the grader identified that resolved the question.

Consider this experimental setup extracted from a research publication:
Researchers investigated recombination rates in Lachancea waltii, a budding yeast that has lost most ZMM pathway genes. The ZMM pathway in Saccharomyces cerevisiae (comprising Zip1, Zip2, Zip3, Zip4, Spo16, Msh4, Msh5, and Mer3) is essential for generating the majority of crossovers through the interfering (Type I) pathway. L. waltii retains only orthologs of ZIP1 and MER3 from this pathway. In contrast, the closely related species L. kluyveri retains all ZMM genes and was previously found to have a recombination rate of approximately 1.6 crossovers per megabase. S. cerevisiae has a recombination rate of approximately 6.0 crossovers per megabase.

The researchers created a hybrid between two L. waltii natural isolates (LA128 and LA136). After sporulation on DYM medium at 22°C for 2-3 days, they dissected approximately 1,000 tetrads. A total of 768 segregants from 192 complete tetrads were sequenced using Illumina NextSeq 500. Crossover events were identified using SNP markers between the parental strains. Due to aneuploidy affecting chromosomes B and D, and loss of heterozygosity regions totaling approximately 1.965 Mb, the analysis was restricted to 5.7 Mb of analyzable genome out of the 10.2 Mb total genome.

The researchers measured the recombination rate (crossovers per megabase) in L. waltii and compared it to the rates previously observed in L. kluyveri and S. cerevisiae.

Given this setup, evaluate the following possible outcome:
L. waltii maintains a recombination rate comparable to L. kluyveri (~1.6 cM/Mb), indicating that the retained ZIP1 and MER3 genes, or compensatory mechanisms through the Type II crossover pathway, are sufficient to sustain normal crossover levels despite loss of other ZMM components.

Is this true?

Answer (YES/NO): NO